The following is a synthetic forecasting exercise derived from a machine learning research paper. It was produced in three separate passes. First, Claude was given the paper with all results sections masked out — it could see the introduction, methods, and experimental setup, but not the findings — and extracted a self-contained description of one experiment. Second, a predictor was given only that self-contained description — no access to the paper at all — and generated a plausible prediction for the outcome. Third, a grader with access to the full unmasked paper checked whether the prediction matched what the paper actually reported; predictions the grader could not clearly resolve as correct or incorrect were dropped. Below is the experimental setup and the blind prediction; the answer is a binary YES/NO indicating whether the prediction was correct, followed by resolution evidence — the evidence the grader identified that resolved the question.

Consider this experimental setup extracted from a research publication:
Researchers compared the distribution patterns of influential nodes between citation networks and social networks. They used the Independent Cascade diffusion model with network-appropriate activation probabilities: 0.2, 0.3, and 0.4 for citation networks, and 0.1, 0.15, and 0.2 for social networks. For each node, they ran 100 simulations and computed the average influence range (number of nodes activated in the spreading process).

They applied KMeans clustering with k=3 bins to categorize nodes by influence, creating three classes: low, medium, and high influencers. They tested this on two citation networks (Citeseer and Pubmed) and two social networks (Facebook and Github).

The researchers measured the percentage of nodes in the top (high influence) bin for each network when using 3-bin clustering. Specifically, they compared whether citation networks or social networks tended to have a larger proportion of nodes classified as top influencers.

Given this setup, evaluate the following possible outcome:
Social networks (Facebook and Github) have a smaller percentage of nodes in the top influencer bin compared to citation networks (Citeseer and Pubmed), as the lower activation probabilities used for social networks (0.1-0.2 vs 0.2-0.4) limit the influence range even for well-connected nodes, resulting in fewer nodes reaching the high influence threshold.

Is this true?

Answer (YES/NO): NO